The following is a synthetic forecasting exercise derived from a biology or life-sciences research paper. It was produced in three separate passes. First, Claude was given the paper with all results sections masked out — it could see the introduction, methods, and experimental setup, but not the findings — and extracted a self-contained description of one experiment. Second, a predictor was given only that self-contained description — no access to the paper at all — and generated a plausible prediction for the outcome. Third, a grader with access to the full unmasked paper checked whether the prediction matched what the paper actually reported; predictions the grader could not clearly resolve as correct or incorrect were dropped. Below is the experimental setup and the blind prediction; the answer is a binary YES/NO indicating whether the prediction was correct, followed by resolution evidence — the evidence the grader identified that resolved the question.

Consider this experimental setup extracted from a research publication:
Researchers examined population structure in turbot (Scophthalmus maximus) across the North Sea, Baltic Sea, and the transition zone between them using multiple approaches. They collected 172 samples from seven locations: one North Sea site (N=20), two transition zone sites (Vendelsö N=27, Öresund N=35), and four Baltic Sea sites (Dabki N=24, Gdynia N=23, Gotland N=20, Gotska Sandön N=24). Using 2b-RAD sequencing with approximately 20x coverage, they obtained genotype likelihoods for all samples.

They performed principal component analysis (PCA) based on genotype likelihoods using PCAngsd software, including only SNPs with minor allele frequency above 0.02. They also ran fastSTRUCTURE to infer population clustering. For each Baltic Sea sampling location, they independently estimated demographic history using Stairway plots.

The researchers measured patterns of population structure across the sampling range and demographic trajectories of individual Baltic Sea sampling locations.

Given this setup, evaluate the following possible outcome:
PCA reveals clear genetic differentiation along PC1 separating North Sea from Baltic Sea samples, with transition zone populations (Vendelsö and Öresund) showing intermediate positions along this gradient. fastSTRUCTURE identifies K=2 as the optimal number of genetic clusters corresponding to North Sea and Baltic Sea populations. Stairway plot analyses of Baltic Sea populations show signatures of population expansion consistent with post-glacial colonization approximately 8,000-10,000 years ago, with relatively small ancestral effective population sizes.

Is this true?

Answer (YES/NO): NO